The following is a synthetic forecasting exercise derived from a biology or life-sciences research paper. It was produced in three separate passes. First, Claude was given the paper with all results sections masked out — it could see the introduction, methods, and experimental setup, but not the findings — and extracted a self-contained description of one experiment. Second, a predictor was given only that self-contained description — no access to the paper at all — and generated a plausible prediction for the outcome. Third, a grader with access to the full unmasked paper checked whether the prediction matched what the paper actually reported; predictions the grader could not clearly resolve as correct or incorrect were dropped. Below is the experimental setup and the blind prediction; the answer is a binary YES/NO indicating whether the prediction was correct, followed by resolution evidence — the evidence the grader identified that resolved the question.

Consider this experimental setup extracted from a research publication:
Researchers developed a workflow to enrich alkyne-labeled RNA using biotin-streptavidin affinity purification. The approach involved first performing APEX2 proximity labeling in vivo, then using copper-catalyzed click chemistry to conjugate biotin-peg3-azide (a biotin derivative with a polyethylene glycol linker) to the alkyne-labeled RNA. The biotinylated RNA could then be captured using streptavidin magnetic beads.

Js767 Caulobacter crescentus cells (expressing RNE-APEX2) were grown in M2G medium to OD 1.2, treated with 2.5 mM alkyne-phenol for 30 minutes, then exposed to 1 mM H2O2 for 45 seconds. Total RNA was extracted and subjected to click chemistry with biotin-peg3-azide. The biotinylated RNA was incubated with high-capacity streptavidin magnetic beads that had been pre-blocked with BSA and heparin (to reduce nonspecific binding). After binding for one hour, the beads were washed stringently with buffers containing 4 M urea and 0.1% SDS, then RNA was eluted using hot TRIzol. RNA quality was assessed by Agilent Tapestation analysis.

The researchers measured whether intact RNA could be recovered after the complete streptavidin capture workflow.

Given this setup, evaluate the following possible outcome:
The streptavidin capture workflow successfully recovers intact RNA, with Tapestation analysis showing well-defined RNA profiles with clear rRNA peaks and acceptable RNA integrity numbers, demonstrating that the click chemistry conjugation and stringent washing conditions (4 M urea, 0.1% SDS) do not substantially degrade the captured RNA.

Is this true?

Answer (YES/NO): NO